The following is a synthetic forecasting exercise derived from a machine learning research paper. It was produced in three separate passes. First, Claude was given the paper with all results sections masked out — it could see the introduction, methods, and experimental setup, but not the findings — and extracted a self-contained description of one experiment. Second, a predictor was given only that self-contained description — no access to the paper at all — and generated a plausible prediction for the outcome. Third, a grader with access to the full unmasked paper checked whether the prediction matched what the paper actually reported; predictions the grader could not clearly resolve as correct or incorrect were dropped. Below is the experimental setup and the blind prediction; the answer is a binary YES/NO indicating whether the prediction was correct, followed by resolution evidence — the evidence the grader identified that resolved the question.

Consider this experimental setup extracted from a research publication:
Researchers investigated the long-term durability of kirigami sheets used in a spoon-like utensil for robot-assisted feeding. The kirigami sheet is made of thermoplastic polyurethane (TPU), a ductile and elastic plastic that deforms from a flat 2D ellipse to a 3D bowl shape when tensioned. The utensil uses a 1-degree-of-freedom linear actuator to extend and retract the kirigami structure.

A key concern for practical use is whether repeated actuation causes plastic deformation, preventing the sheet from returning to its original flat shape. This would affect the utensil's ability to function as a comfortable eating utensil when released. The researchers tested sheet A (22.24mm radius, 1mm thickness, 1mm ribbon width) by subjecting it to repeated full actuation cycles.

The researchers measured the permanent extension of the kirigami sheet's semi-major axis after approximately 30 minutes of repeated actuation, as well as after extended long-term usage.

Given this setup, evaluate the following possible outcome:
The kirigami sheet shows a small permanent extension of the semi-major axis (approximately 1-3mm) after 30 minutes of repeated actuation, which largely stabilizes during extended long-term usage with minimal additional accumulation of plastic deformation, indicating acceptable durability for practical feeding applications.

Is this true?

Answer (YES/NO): NO